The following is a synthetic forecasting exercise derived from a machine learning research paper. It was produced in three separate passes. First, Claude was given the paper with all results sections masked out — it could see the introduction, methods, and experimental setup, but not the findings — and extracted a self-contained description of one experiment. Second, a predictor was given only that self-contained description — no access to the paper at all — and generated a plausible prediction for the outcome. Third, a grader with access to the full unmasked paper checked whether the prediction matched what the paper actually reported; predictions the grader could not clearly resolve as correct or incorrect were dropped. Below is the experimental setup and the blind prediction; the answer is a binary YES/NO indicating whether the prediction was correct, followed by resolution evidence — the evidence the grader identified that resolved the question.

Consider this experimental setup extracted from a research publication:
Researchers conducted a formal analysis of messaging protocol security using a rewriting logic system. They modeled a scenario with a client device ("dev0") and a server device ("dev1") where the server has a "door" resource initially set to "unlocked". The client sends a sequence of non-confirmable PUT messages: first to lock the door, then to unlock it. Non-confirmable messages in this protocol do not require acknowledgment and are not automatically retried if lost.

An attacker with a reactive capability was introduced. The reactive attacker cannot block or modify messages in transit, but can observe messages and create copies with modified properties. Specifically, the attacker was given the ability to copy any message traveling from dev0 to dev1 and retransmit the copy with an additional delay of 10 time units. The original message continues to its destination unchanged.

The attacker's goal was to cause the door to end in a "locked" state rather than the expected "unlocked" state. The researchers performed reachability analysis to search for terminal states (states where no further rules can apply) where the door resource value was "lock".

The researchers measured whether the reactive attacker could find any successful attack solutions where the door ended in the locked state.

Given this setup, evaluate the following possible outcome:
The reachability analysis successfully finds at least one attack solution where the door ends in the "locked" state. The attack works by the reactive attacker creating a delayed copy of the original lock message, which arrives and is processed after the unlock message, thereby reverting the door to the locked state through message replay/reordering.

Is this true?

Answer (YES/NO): YES